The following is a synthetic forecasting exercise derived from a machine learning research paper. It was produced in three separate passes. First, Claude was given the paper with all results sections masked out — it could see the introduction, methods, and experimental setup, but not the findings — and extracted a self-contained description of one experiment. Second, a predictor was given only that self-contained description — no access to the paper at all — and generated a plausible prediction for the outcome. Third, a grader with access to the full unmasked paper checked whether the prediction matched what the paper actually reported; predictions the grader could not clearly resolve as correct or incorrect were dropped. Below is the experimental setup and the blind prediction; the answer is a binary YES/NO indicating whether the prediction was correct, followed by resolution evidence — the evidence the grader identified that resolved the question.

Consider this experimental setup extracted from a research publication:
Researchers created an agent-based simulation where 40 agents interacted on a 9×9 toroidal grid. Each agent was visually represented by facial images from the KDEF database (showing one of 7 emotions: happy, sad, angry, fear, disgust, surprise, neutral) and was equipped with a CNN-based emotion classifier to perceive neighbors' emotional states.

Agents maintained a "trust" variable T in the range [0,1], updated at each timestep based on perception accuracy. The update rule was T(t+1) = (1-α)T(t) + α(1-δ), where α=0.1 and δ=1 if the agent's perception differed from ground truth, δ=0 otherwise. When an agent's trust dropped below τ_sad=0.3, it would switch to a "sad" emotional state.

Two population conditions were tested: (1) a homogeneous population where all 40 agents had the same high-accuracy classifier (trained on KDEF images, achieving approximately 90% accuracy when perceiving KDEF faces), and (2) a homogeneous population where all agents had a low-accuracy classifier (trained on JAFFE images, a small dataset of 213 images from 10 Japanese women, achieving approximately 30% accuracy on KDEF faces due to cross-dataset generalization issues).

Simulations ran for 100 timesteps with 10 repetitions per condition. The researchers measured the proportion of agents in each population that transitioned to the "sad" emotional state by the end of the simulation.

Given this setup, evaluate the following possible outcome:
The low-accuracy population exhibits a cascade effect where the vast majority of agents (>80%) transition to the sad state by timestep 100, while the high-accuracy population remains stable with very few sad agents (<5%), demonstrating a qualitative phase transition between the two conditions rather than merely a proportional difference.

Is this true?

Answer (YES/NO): NO